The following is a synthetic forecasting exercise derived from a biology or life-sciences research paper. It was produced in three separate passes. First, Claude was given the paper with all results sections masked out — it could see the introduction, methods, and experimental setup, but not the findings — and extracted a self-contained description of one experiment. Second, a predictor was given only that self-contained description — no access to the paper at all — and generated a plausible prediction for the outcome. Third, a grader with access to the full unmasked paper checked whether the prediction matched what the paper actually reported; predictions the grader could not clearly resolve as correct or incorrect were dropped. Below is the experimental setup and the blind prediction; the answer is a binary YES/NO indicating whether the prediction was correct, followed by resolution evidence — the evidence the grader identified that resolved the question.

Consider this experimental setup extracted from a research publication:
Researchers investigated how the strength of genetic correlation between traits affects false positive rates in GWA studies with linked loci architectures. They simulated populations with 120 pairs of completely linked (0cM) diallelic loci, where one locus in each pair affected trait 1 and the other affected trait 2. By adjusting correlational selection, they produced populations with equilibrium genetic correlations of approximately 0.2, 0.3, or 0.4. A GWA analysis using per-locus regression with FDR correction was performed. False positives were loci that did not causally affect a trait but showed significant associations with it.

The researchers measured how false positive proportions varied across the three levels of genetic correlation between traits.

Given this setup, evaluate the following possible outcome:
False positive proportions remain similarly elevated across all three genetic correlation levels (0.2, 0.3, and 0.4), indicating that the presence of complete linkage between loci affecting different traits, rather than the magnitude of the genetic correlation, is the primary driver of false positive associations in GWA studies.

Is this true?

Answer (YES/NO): NO